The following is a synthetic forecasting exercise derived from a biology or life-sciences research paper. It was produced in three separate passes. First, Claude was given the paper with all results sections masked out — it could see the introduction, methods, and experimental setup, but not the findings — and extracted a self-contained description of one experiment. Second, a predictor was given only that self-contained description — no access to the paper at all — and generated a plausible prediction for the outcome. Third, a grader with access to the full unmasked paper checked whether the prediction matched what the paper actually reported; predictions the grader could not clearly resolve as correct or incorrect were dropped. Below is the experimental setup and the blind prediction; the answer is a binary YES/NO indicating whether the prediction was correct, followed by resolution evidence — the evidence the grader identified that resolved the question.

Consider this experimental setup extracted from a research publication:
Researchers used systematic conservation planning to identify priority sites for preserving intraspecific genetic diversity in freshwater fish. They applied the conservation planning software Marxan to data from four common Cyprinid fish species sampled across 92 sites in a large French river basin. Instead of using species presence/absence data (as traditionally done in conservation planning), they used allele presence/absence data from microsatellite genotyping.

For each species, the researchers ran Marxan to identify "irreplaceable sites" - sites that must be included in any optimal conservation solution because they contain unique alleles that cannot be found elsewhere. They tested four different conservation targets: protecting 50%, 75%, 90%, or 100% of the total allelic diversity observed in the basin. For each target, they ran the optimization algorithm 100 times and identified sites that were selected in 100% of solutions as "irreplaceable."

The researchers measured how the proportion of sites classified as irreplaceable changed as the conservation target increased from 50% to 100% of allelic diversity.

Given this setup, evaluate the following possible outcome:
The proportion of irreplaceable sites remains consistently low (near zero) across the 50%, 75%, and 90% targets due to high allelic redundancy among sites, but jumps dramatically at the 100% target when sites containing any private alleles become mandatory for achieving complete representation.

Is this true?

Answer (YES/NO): NO